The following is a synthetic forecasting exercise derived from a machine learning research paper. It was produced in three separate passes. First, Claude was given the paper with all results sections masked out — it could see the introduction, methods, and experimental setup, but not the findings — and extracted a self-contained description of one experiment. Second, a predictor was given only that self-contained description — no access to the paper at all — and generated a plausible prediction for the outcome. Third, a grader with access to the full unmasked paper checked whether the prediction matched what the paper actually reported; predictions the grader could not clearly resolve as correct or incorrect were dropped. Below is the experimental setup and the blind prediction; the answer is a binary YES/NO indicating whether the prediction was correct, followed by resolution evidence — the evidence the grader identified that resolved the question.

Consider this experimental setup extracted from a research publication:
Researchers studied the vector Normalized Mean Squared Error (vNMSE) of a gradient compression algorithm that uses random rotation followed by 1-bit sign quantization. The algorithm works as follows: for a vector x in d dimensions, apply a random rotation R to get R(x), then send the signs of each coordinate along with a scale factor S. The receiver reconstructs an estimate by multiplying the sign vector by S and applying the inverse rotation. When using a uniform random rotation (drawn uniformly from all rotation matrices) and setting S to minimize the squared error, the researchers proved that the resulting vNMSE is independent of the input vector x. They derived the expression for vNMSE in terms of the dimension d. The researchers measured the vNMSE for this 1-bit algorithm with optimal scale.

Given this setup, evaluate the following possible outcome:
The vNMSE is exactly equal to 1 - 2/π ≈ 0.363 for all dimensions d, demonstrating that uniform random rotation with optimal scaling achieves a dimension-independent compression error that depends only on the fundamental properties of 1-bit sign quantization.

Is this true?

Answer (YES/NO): NO